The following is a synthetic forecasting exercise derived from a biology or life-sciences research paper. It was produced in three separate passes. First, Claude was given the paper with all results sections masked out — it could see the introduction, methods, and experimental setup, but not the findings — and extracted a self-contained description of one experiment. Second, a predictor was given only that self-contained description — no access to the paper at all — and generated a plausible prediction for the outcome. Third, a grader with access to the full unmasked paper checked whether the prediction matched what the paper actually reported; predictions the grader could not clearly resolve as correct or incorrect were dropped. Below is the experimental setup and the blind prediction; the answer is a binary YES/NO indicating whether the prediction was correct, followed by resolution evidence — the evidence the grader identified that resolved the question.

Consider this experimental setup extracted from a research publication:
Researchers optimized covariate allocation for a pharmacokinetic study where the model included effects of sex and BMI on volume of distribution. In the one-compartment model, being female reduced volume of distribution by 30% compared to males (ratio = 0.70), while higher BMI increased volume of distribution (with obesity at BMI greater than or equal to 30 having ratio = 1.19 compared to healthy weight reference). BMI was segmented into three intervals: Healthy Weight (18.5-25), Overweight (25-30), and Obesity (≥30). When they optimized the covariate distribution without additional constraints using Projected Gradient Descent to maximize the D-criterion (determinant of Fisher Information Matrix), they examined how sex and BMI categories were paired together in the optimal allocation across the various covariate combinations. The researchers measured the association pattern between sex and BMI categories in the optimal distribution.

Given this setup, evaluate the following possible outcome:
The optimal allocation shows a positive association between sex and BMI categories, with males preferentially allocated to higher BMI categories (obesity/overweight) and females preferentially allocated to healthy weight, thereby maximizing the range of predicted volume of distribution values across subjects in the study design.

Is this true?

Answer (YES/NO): YES